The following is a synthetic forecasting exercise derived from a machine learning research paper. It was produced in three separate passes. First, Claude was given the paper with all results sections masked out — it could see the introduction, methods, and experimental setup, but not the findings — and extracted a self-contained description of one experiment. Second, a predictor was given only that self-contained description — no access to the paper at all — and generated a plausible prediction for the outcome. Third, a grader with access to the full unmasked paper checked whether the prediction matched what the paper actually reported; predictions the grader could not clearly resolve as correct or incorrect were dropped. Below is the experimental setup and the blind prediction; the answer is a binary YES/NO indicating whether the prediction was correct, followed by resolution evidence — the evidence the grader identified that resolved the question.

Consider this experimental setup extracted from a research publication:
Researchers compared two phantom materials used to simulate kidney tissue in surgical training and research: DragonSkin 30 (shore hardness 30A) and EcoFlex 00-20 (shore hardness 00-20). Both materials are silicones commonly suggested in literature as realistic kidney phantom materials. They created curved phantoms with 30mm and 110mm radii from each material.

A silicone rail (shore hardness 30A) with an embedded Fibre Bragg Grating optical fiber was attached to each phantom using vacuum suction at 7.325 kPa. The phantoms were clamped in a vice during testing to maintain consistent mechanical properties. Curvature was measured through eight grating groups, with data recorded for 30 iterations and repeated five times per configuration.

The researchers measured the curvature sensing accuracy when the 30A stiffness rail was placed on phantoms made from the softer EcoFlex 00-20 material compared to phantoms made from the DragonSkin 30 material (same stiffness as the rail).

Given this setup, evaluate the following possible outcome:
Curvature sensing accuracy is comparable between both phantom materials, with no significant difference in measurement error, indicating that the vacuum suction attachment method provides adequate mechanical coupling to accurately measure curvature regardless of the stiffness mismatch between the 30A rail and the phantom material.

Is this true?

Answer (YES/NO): YES